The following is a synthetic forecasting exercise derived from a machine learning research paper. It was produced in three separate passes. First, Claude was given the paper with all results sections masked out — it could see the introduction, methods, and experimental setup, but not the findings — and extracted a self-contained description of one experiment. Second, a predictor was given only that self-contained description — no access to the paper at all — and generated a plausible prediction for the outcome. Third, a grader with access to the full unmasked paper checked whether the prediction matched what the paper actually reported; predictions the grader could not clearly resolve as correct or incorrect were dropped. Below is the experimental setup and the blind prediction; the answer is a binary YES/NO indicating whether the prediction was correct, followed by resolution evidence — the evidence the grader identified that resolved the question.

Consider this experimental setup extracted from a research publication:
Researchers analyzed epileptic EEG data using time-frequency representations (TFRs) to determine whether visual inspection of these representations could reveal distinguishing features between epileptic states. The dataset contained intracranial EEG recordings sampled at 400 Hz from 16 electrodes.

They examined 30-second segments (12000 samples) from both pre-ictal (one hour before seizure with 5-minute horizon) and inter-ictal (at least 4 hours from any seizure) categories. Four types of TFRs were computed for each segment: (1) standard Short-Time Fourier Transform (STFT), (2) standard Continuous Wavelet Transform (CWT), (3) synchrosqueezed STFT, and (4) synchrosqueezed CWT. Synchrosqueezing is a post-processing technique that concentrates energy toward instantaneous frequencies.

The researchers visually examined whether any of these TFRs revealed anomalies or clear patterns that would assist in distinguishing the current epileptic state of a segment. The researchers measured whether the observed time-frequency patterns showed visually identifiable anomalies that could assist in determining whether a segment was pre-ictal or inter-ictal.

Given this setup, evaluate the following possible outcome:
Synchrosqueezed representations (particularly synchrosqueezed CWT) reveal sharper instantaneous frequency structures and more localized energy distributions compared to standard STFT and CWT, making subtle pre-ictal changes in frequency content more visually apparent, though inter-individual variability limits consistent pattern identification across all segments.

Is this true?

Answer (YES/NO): NO